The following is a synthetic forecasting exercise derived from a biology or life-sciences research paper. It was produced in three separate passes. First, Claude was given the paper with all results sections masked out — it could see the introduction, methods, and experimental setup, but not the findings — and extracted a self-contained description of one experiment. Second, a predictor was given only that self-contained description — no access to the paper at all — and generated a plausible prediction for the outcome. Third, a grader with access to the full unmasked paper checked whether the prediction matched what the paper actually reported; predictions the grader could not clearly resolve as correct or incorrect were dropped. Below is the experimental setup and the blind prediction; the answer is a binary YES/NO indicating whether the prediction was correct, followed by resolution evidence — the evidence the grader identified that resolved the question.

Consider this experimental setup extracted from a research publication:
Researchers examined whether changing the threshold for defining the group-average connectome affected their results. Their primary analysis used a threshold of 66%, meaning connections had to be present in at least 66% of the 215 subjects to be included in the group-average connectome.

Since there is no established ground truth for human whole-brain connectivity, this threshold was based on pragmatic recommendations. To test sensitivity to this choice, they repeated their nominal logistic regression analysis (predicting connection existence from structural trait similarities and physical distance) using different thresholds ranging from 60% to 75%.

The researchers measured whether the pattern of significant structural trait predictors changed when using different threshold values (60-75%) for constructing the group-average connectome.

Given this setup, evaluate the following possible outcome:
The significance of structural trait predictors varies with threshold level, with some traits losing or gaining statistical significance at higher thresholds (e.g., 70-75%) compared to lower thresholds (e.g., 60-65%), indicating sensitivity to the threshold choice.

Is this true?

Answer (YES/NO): NO